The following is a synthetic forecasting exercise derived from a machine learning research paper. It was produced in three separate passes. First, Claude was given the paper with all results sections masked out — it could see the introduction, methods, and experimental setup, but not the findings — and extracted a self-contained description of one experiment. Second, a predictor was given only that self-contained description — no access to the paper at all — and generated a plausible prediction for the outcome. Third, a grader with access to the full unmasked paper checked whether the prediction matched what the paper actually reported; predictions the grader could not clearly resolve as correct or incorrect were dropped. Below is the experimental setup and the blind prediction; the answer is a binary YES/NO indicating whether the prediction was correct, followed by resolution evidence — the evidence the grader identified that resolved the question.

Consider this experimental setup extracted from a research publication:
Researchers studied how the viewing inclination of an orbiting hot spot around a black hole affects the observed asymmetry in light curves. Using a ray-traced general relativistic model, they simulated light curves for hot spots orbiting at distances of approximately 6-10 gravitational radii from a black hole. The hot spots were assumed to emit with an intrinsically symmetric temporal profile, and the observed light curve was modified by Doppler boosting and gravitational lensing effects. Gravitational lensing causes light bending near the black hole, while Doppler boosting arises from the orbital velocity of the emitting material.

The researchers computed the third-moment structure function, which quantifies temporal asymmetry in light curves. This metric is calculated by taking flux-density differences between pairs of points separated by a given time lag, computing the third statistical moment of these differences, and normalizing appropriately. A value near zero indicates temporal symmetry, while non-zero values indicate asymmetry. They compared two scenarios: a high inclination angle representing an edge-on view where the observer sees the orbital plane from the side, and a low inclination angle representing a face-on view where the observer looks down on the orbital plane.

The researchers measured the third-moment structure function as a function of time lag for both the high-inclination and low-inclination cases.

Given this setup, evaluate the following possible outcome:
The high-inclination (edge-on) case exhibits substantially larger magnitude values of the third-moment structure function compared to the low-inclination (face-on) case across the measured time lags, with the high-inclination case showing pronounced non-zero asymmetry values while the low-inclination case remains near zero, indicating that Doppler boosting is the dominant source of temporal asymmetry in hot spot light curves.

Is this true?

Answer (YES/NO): NO